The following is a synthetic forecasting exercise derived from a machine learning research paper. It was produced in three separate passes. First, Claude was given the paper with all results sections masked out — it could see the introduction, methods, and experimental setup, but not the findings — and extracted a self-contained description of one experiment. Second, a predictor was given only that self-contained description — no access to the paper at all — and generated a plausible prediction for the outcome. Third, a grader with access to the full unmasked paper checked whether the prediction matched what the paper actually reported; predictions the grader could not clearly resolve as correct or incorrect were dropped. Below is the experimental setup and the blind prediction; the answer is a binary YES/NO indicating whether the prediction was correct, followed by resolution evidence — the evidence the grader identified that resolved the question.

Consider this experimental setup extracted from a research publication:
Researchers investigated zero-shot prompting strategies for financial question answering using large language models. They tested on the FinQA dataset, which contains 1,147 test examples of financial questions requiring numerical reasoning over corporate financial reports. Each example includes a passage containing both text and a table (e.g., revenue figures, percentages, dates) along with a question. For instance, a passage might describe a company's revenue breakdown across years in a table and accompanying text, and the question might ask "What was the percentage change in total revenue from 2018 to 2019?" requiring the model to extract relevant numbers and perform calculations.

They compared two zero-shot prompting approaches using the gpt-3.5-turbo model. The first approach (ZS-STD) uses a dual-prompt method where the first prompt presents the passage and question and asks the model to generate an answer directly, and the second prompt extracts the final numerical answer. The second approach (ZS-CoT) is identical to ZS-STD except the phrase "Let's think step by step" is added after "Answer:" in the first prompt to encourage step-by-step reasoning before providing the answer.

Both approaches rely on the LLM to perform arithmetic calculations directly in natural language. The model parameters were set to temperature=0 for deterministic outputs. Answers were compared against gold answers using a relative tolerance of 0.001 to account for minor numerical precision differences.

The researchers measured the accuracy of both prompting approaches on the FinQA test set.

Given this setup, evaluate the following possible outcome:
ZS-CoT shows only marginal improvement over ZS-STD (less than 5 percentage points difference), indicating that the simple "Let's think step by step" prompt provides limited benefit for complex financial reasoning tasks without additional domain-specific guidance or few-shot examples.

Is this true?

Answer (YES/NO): NO